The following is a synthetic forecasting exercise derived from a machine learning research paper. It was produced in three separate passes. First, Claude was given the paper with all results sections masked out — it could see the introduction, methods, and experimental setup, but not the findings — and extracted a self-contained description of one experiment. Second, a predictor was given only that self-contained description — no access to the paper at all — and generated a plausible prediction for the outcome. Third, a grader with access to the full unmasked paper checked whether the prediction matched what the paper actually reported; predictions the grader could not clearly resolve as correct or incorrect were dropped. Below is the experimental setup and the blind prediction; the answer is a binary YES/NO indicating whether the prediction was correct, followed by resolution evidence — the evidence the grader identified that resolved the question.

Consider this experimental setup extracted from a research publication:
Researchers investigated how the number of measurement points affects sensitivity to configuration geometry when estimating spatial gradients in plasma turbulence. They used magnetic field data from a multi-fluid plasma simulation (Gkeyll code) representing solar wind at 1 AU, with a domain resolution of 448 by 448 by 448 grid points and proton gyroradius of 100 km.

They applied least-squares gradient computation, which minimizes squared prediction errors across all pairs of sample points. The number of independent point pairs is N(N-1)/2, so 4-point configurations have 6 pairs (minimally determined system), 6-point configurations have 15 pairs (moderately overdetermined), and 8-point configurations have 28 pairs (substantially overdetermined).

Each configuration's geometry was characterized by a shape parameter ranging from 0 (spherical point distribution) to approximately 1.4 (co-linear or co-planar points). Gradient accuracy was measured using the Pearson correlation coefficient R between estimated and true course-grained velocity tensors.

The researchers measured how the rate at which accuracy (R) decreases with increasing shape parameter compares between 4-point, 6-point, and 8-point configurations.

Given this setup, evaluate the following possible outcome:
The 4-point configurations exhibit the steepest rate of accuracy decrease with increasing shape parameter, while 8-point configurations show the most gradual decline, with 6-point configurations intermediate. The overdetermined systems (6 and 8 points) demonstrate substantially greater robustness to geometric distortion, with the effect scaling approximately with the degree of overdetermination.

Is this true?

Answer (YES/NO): NO